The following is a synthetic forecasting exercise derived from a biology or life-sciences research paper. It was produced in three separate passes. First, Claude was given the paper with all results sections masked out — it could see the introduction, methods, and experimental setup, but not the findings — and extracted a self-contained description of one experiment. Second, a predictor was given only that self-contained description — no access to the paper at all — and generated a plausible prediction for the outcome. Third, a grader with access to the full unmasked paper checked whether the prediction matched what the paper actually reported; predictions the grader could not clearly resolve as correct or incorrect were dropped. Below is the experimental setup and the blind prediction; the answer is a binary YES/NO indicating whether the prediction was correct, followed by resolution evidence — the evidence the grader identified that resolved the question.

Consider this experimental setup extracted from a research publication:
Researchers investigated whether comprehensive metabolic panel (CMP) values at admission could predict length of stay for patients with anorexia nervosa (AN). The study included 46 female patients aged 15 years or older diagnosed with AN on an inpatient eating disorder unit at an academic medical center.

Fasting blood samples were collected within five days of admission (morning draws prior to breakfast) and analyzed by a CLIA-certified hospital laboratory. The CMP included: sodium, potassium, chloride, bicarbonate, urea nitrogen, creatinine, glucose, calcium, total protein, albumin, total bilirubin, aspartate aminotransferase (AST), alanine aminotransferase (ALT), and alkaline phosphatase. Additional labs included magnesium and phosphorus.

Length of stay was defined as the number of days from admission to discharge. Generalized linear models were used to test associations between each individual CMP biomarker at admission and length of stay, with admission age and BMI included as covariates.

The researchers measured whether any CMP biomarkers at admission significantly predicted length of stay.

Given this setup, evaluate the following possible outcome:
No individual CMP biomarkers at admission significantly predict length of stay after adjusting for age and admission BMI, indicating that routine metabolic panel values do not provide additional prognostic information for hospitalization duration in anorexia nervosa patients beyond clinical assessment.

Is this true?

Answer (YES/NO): YES